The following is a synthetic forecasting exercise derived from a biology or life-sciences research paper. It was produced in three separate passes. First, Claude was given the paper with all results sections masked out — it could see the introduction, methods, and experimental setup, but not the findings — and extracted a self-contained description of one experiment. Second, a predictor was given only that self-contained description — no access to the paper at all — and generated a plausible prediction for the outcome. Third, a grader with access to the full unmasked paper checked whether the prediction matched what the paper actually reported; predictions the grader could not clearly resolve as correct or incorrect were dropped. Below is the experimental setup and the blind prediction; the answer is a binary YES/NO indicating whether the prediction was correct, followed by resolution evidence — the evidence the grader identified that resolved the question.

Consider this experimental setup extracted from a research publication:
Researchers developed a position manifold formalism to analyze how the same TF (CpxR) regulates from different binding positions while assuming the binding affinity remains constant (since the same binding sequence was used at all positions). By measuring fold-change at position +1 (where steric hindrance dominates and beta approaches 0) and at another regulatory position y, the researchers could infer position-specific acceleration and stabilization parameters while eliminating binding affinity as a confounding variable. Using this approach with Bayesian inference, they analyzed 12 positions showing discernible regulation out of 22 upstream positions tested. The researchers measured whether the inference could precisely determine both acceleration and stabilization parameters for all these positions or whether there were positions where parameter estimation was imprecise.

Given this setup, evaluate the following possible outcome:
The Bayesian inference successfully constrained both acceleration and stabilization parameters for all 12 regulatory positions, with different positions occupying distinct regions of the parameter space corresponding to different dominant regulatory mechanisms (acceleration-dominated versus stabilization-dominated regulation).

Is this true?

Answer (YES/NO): NO